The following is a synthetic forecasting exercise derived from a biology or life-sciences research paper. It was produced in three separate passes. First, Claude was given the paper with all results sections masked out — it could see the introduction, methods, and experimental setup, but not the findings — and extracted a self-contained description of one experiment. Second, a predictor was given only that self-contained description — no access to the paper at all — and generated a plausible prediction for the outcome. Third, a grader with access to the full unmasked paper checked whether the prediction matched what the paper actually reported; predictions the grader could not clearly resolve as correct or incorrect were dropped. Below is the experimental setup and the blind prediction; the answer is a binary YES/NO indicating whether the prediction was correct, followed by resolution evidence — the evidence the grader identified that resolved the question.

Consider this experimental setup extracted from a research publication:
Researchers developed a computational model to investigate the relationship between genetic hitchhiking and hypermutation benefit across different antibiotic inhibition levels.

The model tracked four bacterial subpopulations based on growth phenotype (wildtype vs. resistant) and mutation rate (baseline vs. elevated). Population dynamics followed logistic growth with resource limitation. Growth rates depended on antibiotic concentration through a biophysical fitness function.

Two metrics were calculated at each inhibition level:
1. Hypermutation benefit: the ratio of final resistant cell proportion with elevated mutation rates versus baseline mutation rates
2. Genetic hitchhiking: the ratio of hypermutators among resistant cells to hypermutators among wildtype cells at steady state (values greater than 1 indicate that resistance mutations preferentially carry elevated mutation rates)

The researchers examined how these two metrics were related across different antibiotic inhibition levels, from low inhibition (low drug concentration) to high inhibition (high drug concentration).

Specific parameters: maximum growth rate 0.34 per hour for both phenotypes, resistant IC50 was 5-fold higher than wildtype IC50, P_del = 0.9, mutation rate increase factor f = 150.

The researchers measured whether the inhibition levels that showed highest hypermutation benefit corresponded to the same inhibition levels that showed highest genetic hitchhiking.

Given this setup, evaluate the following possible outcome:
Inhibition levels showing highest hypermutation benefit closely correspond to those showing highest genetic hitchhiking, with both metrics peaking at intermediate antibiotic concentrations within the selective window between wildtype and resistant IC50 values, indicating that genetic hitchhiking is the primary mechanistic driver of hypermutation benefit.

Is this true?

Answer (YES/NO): NO